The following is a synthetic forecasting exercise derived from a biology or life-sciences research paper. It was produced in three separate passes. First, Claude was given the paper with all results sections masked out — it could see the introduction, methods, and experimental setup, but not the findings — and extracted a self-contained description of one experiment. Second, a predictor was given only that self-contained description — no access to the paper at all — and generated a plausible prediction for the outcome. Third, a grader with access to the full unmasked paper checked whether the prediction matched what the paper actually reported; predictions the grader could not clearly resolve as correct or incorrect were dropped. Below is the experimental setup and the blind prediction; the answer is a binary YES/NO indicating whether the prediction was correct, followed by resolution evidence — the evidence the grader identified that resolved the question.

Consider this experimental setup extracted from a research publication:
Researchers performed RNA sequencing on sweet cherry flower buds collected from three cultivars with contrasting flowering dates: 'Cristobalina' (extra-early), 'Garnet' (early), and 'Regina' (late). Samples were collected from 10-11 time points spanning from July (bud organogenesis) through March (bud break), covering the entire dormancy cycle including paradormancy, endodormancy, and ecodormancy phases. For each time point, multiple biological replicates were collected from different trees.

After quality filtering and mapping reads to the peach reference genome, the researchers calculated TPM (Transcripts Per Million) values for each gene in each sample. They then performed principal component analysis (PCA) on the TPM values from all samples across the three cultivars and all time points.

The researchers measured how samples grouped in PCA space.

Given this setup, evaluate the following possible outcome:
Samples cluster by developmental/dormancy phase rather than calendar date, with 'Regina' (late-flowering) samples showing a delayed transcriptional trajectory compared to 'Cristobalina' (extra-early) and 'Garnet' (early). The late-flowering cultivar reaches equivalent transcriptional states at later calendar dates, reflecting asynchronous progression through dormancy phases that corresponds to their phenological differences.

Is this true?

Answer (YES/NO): YES